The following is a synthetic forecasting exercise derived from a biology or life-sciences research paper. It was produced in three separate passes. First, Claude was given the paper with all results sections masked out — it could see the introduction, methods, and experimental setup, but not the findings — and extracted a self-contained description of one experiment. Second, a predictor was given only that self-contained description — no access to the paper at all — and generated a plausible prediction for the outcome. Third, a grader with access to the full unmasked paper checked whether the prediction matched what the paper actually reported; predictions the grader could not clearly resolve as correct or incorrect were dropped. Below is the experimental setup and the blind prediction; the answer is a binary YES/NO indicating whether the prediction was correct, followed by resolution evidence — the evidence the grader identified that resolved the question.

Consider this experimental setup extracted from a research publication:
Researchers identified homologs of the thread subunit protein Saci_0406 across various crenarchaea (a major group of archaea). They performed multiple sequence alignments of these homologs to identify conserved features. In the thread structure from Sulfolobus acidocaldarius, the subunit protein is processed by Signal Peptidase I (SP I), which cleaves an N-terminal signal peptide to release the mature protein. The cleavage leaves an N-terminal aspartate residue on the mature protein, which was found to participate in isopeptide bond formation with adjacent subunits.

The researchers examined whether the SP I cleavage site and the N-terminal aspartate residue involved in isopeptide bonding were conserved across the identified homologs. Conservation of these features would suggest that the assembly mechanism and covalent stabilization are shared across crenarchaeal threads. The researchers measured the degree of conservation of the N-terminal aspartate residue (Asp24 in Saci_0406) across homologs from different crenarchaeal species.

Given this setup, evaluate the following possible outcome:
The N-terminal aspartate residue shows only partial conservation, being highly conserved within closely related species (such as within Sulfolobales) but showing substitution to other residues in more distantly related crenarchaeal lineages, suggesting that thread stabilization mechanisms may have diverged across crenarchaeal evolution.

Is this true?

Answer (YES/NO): NO